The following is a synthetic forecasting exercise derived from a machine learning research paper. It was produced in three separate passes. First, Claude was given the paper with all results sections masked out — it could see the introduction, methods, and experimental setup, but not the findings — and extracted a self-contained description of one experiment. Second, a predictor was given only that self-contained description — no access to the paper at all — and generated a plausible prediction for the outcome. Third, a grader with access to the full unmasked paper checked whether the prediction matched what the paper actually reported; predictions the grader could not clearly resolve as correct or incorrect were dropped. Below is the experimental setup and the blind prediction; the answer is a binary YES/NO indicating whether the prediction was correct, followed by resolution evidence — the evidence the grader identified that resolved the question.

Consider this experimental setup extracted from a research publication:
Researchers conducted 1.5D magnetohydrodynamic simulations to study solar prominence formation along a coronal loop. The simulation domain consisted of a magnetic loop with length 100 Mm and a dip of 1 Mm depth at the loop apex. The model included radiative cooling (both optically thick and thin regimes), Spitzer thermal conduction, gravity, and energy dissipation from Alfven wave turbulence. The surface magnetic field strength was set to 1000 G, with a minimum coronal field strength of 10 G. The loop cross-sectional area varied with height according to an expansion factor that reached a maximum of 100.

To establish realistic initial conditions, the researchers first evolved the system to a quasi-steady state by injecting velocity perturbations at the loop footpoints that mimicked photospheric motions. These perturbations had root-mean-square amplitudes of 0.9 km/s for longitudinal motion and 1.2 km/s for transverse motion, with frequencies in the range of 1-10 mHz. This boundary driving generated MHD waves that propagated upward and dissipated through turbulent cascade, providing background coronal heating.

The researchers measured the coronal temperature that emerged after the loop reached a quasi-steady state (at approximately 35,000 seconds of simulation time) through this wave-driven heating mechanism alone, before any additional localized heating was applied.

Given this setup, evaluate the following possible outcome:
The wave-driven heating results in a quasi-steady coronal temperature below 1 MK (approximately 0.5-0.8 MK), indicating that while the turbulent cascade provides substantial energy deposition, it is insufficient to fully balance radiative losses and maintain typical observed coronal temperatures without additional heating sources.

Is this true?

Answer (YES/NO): NO